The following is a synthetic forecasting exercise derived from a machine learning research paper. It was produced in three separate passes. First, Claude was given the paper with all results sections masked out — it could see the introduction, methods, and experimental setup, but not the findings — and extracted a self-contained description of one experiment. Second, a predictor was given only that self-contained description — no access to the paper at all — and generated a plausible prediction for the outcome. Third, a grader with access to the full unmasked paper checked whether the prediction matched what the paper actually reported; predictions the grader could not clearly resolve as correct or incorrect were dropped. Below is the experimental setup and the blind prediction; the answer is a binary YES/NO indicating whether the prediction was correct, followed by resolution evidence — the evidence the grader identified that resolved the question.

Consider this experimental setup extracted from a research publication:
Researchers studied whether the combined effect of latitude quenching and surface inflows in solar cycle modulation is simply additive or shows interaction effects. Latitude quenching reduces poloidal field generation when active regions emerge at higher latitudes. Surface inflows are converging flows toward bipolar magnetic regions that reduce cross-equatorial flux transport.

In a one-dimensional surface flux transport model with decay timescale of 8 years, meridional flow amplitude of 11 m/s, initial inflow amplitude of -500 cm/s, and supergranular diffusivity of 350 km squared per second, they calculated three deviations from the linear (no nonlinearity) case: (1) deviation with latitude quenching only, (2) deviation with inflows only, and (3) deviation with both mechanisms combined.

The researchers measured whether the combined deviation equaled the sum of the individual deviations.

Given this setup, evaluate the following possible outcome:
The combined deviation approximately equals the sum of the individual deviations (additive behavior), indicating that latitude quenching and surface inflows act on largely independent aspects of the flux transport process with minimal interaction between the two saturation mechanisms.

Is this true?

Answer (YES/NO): NO